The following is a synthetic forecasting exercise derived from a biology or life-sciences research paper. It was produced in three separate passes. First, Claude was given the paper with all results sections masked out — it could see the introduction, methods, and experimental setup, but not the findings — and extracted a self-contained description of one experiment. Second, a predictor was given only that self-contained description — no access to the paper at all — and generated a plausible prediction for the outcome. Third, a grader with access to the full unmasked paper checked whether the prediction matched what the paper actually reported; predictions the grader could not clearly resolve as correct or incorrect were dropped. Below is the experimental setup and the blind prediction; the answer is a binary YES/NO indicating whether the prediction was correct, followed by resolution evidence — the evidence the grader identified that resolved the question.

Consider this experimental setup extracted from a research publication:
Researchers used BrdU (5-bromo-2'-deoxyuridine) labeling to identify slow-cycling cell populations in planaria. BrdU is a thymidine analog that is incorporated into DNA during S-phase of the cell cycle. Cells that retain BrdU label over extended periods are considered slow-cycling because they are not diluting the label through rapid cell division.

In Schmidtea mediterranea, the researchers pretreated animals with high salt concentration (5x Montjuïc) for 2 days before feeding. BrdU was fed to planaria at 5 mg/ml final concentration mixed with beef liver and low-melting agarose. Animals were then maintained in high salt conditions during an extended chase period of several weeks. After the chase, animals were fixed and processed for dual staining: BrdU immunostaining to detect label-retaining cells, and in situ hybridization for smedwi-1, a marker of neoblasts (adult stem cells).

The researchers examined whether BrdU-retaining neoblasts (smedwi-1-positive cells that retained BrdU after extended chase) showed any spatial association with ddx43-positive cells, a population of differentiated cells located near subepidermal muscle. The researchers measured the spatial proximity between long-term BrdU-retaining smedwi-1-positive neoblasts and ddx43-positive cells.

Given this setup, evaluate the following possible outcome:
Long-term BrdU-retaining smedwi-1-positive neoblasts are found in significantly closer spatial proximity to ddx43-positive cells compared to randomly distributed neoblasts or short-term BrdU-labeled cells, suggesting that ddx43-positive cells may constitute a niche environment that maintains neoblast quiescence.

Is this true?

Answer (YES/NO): YES